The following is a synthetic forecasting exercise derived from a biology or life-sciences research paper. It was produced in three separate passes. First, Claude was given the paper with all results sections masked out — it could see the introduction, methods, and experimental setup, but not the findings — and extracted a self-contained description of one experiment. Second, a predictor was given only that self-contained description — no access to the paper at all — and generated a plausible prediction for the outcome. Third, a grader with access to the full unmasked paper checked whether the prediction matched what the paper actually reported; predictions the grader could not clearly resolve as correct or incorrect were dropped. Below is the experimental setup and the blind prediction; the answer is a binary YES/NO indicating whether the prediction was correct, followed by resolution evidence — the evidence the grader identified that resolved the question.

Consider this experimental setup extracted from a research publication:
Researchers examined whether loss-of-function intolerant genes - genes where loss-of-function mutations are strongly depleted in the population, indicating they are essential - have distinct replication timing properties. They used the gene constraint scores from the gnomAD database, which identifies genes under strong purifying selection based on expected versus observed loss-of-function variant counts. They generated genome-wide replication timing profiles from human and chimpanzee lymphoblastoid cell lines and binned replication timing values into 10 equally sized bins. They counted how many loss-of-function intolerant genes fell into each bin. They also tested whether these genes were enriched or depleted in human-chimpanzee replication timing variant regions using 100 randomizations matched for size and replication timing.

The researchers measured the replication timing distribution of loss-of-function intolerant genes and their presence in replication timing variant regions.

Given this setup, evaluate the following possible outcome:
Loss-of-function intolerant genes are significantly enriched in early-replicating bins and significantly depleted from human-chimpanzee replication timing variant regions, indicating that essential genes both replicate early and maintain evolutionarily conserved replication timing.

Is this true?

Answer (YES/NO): YES